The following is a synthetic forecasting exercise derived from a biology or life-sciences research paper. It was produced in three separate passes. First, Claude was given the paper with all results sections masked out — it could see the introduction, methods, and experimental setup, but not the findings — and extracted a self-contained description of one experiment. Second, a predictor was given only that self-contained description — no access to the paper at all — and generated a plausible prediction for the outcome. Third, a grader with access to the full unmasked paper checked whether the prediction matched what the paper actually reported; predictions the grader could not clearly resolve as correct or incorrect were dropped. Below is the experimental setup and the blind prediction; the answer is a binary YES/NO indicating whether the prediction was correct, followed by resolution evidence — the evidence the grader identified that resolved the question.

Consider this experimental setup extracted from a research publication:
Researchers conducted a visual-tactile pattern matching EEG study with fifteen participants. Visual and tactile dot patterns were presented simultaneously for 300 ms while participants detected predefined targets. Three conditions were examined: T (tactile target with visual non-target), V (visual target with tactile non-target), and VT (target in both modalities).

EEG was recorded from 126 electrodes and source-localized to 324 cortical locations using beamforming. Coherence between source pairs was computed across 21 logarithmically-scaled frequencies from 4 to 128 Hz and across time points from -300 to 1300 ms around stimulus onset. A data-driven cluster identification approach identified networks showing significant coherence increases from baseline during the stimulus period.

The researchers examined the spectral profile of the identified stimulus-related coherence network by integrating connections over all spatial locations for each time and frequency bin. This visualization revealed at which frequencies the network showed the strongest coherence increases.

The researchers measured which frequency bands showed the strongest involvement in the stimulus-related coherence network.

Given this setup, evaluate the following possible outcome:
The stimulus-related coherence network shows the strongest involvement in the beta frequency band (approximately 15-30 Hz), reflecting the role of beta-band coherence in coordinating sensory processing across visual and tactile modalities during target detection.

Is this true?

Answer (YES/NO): YES